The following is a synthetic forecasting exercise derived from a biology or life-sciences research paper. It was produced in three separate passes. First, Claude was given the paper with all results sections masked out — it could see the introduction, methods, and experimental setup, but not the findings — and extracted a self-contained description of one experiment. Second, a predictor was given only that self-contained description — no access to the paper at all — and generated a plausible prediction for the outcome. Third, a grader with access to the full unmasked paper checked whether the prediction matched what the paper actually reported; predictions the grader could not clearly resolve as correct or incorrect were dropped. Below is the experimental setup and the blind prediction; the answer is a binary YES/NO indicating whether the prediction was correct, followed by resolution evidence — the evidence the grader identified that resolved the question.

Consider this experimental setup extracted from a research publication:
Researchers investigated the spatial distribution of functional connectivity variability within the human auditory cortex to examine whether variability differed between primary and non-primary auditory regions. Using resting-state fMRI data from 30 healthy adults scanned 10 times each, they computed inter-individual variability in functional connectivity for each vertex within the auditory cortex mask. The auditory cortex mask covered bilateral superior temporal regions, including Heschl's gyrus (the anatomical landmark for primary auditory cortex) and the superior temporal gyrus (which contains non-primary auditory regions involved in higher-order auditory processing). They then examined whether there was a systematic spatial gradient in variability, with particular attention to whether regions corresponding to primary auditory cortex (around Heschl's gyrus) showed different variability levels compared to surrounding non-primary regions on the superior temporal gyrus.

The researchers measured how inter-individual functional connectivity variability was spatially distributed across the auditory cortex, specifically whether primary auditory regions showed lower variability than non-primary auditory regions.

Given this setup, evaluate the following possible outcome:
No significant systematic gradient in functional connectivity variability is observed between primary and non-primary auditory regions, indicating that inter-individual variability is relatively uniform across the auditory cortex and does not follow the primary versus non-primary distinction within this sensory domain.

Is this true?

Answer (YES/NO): NO